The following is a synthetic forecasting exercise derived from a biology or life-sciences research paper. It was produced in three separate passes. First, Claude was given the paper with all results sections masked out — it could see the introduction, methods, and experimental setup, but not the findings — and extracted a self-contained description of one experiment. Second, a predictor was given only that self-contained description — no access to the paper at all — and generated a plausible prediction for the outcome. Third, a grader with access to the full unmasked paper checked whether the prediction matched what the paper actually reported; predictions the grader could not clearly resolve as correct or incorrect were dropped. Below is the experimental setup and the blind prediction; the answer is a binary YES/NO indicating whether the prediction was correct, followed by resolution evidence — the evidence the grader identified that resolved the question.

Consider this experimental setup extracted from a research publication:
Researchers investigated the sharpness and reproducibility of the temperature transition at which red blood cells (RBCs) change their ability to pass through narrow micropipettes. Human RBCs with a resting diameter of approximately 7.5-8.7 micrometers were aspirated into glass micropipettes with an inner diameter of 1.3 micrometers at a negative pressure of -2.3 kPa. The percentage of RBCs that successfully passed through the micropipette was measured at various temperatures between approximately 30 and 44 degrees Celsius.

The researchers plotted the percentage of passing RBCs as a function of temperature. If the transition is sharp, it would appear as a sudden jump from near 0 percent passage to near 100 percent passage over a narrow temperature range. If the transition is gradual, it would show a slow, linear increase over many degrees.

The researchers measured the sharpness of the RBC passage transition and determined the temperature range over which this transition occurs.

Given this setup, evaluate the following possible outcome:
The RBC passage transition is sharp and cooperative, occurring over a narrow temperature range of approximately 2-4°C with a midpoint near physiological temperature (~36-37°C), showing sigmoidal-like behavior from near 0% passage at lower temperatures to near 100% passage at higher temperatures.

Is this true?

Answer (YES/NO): NO